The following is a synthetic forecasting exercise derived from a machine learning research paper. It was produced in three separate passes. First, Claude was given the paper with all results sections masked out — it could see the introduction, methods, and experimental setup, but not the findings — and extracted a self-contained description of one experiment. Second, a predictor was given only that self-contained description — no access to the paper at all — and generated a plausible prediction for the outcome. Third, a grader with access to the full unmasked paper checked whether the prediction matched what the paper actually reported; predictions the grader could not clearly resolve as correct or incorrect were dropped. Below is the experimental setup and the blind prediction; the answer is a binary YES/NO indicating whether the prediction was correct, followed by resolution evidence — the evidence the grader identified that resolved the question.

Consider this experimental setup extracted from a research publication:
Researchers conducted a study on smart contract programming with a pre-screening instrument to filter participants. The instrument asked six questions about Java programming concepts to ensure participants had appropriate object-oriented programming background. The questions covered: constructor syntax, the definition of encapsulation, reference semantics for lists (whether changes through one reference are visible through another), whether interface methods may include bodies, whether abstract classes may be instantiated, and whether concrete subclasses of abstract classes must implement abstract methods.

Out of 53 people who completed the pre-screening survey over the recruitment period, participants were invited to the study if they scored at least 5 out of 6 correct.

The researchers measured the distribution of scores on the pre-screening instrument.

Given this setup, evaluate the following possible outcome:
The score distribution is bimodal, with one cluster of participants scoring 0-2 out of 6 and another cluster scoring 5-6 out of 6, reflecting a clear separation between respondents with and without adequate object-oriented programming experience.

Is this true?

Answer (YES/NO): NO